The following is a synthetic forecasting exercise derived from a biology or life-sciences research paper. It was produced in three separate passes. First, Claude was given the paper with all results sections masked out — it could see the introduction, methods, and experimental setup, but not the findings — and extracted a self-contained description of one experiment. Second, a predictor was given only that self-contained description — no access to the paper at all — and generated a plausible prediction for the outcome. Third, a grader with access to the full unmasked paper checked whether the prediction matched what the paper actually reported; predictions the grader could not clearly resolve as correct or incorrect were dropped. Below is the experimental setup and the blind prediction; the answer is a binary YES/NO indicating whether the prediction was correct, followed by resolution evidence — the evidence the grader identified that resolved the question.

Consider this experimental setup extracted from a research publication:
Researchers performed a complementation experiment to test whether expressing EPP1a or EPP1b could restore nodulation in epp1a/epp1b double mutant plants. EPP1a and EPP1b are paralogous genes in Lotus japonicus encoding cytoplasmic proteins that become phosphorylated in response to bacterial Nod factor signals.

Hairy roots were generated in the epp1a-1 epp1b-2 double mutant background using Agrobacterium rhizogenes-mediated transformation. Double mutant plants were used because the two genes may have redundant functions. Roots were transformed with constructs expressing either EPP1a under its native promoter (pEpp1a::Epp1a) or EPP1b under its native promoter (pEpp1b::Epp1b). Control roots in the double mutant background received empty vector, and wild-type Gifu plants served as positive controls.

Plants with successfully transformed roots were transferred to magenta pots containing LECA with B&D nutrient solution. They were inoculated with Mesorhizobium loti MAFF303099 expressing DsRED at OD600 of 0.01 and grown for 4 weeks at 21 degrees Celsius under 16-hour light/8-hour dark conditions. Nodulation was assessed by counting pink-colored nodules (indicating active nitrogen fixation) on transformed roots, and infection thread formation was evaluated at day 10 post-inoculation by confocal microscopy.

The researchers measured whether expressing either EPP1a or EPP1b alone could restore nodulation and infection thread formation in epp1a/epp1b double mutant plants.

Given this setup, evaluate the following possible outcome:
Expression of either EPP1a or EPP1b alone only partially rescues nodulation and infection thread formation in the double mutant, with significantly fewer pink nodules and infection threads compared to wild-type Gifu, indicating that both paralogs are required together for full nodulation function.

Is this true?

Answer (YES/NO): NO